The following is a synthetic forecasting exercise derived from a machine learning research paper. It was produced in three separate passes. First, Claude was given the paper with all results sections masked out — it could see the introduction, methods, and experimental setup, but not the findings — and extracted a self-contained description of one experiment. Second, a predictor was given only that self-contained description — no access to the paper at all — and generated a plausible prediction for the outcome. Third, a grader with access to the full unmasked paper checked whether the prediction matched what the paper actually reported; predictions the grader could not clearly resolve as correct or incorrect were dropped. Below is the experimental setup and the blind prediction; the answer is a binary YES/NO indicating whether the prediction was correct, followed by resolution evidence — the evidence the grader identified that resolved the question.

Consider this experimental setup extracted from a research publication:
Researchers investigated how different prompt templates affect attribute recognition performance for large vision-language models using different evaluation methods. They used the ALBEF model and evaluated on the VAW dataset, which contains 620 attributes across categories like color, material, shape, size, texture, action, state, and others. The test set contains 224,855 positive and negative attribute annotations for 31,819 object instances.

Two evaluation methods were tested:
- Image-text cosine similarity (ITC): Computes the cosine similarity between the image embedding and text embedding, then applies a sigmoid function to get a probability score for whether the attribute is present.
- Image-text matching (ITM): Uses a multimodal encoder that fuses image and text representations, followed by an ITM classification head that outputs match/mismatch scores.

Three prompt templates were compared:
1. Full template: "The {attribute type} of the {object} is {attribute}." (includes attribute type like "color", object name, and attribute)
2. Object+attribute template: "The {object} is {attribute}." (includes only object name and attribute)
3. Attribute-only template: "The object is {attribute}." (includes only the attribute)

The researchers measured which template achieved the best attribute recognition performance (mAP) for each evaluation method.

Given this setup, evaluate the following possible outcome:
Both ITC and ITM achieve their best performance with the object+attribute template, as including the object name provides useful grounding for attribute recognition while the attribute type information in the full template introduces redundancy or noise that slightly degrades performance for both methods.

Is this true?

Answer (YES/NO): NO